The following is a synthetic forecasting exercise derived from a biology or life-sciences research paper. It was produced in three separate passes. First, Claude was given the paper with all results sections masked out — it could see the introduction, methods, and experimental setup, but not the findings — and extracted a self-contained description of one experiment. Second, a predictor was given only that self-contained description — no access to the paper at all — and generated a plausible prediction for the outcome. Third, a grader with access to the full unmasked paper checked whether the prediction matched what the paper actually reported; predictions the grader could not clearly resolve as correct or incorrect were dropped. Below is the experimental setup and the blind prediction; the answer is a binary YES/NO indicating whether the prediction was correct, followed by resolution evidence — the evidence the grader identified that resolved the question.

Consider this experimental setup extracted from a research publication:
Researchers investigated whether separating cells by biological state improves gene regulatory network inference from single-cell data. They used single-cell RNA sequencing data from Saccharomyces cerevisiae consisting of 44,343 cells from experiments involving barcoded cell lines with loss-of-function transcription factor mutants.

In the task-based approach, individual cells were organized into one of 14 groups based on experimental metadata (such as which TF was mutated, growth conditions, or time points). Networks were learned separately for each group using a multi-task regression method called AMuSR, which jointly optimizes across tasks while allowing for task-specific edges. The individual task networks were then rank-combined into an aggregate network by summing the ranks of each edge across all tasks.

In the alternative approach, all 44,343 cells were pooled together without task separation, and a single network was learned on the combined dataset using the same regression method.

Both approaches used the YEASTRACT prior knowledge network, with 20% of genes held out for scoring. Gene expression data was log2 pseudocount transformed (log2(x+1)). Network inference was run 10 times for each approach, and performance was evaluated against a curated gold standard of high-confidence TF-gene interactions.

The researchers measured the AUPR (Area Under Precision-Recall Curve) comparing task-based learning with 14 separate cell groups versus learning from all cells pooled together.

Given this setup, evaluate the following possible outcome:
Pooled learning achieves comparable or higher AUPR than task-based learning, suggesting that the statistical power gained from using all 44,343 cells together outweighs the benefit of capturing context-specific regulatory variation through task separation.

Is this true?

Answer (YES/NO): NO